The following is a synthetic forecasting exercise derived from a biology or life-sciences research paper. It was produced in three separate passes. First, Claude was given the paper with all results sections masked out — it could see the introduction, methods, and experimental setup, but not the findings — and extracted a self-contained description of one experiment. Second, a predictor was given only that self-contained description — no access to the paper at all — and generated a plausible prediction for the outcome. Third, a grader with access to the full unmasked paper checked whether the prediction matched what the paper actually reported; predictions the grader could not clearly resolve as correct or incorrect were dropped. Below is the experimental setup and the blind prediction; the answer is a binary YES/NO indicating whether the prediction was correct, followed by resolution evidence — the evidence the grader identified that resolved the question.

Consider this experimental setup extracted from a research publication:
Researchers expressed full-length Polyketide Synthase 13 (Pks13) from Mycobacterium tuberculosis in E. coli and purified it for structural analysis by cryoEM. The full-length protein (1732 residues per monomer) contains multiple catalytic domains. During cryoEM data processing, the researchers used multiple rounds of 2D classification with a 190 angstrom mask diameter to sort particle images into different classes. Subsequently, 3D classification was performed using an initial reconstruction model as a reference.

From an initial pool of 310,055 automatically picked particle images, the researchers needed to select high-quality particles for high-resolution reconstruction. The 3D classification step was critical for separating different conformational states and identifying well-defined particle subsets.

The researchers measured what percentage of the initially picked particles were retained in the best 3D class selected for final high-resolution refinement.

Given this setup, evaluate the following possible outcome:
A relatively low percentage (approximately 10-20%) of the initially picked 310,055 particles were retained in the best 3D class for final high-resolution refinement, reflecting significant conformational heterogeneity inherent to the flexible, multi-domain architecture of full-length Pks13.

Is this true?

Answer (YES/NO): YES